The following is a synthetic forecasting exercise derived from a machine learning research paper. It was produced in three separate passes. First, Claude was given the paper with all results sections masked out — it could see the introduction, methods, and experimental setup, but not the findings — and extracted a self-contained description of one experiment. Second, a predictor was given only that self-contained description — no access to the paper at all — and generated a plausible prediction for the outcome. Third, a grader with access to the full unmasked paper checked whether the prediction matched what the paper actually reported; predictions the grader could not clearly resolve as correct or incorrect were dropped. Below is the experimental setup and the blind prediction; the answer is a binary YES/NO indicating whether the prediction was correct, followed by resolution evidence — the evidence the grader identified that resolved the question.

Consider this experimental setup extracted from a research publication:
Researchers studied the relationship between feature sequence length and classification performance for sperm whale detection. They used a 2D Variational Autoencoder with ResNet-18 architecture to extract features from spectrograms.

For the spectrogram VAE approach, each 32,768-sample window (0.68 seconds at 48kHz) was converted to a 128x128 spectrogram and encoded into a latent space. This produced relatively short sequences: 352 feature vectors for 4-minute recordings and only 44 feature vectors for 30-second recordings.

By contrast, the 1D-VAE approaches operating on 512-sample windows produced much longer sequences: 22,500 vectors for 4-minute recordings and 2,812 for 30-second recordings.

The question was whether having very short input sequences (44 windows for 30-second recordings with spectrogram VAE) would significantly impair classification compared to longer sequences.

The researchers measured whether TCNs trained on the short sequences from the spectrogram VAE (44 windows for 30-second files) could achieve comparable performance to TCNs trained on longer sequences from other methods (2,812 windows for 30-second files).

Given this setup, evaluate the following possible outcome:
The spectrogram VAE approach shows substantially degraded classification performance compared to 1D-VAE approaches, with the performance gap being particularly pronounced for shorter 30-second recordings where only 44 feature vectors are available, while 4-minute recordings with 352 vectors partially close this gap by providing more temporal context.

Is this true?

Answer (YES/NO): NO